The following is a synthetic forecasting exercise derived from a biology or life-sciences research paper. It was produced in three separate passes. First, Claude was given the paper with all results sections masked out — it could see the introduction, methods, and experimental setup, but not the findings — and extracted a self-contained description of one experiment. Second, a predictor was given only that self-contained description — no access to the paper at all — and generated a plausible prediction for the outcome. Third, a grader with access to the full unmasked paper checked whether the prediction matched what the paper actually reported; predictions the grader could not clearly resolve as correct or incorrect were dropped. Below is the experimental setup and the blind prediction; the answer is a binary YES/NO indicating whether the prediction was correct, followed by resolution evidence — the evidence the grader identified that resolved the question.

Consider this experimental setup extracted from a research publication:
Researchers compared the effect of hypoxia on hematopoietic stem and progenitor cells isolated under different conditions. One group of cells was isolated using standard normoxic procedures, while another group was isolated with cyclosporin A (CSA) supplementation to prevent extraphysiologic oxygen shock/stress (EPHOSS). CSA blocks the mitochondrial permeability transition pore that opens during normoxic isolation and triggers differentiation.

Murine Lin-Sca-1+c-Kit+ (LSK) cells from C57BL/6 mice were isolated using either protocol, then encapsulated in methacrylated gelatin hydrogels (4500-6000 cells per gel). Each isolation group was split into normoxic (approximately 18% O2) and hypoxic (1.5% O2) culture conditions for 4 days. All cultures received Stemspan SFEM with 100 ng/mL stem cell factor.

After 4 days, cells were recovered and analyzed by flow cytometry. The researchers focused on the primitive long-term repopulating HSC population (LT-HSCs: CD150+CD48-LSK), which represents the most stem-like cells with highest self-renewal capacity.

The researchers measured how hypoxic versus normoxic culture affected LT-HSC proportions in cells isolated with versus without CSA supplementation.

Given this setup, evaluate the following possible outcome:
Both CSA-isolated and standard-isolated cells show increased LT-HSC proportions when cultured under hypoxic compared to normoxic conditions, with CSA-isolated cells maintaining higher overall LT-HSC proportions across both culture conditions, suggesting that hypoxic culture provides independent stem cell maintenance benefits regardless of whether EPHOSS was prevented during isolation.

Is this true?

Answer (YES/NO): NO